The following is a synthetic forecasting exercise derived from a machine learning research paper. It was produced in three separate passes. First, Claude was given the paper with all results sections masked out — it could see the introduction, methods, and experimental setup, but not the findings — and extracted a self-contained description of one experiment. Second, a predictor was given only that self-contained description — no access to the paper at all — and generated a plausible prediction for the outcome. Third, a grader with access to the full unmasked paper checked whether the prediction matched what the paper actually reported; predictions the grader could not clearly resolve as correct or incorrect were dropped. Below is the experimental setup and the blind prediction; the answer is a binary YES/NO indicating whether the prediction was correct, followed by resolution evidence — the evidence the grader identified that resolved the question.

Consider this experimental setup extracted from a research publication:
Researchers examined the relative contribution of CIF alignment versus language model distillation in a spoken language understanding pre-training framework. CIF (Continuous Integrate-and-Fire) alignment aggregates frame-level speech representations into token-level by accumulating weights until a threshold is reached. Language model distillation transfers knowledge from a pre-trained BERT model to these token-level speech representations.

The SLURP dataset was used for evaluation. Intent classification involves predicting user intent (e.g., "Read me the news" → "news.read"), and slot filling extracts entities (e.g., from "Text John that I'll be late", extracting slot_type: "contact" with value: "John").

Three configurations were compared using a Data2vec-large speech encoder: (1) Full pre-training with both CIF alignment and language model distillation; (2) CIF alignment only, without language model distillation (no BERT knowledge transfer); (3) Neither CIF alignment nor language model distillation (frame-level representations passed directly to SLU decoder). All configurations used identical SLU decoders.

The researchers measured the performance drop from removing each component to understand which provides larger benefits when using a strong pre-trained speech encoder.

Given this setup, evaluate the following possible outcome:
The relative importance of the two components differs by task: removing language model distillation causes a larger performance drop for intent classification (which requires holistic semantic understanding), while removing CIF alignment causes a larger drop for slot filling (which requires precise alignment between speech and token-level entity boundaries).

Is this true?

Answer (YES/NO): NO